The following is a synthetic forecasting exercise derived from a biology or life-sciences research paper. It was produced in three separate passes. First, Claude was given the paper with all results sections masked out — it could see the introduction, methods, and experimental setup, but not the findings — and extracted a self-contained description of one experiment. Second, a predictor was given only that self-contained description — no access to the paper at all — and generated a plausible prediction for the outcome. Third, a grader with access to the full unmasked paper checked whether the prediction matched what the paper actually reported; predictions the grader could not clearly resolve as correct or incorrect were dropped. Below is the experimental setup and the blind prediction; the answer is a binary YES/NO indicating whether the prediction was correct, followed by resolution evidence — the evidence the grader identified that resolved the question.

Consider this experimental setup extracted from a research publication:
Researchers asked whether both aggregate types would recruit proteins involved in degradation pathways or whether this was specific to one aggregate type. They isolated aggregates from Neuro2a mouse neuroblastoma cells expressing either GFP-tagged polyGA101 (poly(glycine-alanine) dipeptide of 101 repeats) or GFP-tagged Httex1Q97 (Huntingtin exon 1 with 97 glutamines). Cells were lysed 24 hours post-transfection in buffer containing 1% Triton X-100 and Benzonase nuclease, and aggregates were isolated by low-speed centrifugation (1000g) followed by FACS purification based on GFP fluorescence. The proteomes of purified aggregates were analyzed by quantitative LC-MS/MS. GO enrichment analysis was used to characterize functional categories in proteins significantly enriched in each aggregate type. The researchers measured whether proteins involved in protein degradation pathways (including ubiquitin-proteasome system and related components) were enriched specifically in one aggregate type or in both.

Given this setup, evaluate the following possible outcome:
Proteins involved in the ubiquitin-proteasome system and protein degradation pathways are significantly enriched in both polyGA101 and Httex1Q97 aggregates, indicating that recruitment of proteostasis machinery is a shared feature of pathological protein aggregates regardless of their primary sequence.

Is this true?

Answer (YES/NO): YES